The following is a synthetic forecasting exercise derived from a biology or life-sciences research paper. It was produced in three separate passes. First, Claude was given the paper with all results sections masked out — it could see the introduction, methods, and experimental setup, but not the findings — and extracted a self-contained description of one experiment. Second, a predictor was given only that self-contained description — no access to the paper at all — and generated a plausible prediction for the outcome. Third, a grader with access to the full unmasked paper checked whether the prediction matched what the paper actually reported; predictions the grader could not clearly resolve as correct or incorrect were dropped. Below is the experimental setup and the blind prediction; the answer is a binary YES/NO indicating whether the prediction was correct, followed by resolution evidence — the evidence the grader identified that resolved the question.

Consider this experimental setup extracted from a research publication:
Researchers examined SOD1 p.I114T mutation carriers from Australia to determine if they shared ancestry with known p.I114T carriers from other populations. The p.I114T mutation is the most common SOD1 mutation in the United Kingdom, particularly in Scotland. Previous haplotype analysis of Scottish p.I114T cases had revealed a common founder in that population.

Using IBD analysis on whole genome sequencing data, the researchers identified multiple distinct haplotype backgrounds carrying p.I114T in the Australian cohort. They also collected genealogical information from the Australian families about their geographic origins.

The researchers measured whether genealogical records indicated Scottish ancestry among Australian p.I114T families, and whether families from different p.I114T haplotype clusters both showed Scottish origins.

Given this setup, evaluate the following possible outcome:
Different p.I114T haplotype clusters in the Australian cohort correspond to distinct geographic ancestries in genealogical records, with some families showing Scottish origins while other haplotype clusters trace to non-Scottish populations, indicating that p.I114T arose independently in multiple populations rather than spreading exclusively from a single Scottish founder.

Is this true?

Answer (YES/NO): NO